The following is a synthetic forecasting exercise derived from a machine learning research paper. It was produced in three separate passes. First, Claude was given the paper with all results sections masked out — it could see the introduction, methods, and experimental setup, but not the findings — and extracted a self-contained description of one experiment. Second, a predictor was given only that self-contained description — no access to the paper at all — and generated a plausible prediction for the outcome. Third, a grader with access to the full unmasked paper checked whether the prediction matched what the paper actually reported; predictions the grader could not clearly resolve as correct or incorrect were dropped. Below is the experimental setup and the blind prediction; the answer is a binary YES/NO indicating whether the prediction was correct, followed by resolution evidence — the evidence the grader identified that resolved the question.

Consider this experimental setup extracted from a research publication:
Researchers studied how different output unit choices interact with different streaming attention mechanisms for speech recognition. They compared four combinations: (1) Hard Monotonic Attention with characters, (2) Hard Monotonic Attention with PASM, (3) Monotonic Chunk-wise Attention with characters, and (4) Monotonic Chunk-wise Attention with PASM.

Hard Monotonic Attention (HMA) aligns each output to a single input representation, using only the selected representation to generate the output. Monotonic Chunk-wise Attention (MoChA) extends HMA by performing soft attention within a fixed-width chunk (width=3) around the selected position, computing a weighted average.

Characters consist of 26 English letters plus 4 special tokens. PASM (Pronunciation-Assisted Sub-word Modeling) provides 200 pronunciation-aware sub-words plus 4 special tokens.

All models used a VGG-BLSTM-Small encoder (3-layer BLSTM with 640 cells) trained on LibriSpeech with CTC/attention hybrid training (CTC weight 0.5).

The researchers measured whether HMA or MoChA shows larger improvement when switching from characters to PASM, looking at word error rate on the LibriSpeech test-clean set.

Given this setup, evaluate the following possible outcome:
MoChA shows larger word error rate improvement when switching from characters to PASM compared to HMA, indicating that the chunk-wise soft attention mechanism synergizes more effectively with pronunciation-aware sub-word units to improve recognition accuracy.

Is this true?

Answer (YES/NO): YES